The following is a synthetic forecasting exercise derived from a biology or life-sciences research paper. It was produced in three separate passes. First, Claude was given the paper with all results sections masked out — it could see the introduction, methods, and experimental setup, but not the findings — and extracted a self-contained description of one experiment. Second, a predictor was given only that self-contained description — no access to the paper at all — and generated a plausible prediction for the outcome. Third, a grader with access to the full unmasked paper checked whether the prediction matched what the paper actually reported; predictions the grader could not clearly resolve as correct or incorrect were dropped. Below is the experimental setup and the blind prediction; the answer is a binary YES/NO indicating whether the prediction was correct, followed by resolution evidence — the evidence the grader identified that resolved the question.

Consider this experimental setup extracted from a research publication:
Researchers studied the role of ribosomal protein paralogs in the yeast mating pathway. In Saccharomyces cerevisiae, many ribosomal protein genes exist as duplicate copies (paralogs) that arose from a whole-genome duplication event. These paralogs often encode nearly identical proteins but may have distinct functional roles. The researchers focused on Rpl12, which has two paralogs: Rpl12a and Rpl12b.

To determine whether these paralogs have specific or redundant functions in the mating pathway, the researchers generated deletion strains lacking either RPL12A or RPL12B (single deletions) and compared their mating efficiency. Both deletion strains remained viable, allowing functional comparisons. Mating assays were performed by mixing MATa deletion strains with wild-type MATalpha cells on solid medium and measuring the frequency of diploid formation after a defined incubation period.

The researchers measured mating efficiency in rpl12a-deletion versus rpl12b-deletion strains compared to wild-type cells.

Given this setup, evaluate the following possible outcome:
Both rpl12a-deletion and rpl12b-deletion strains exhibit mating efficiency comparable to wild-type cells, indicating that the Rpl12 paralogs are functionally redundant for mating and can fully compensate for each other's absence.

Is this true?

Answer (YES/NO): NO